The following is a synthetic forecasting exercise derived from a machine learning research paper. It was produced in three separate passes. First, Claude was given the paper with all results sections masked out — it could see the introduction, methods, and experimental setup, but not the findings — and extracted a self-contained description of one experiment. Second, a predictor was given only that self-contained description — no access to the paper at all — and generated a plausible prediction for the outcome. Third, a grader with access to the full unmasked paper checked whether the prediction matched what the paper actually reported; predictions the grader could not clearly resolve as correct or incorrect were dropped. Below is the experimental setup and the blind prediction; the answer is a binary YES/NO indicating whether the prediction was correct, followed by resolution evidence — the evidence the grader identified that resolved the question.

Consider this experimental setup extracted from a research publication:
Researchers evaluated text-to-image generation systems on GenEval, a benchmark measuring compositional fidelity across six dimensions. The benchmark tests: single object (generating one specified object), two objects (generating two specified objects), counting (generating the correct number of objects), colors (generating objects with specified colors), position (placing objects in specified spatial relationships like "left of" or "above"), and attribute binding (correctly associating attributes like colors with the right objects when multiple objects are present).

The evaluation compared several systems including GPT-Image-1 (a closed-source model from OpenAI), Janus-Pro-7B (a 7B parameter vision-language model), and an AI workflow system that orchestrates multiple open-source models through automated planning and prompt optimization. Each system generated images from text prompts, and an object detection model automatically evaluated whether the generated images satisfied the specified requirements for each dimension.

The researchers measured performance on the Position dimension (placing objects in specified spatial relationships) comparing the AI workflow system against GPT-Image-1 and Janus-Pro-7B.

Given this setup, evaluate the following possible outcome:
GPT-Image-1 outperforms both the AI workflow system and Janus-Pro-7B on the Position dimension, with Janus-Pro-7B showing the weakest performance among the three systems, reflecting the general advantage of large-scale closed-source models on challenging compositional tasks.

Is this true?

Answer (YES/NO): NO